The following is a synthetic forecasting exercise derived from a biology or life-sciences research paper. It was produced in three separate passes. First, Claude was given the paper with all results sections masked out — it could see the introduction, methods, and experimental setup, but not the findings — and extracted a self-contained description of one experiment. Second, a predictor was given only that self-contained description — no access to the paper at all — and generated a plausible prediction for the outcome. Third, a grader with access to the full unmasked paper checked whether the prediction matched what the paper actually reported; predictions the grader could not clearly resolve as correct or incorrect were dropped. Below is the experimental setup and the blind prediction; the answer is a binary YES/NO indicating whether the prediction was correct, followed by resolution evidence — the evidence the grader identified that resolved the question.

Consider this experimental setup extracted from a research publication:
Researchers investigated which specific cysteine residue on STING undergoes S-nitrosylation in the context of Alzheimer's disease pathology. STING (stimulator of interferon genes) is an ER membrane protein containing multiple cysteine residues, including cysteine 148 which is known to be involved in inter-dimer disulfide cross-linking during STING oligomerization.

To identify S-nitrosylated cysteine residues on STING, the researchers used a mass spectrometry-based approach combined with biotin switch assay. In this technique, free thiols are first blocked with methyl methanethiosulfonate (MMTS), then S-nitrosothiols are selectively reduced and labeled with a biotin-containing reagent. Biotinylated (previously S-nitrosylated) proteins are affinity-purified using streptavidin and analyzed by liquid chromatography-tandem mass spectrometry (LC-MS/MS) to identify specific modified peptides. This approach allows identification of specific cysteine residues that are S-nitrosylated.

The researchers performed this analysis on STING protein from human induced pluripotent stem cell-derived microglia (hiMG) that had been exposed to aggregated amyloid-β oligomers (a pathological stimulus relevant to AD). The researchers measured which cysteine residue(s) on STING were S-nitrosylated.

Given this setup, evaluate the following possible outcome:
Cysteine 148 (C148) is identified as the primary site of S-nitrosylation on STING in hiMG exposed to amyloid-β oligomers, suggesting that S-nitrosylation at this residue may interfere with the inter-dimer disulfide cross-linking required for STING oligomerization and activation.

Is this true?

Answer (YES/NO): NO